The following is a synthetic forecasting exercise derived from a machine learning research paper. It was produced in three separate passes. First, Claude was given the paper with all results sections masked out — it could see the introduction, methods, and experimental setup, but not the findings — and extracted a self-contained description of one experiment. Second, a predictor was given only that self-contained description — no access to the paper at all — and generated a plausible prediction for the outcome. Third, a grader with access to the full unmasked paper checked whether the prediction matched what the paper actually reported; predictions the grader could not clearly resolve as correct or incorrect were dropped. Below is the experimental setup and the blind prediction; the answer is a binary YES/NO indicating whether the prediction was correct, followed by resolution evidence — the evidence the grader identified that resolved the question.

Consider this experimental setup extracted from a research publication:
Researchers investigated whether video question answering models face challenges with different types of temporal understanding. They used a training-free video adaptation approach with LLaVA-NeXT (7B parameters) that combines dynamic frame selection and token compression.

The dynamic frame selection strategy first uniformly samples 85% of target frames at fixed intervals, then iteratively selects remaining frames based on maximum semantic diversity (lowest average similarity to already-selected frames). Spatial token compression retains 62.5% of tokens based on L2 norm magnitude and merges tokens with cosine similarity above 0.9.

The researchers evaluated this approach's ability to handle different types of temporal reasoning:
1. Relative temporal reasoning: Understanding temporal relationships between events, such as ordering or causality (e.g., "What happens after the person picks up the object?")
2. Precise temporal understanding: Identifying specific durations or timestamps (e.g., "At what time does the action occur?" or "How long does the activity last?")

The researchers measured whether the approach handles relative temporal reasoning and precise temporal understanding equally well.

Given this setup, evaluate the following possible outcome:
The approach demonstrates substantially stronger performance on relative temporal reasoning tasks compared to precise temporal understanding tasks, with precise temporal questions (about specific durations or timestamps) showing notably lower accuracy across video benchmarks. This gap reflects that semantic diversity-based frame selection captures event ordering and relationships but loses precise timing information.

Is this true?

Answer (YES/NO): YES